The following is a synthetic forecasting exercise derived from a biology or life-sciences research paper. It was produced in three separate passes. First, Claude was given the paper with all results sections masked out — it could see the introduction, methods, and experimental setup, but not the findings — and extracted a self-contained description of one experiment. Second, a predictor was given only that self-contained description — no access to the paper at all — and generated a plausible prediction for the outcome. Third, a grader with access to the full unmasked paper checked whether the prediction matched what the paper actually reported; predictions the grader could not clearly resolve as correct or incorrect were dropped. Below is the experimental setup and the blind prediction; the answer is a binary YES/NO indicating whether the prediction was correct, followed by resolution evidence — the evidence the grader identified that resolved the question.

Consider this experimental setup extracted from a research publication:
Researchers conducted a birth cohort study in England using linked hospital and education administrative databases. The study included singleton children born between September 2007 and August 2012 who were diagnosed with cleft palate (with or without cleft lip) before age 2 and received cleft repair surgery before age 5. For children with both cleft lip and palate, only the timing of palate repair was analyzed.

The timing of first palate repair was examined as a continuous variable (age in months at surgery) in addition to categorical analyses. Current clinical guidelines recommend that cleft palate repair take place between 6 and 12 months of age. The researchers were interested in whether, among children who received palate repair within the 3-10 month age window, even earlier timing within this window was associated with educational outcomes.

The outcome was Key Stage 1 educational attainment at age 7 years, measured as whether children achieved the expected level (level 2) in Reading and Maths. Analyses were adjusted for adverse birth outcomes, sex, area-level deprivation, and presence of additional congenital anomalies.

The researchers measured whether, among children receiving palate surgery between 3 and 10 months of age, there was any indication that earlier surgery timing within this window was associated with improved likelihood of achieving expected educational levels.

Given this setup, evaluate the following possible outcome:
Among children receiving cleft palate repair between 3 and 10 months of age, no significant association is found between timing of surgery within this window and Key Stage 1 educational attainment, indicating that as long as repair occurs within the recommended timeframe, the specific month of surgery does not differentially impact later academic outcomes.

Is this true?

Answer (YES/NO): NO